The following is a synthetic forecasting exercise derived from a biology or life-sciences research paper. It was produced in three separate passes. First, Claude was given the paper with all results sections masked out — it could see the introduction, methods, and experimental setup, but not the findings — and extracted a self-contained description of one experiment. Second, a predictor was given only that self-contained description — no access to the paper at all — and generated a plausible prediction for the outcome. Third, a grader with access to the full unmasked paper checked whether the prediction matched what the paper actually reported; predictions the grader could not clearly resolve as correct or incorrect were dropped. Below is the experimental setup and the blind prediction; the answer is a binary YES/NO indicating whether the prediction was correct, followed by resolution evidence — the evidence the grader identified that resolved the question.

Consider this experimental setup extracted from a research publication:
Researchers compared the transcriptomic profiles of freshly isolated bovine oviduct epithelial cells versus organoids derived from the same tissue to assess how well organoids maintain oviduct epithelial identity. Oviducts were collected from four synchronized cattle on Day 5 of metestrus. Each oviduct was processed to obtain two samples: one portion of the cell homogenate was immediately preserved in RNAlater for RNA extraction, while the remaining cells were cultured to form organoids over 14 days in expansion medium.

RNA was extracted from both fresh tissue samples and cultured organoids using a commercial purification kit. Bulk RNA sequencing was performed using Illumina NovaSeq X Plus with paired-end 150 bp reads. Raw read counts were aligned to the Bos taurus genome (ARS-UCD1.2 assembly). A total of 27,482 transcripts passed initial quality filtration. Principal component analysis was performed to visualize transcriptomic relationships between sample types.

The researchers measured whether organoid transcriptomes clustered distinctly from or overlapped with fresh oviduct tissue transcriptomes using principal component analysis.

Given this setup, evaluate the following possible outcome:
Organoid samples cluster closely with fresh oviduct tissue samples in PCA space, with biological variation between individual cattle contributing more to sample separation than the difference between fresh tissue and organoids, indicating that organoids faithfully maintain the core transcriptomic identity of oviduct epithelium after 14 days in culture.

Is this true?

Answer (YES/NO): NO